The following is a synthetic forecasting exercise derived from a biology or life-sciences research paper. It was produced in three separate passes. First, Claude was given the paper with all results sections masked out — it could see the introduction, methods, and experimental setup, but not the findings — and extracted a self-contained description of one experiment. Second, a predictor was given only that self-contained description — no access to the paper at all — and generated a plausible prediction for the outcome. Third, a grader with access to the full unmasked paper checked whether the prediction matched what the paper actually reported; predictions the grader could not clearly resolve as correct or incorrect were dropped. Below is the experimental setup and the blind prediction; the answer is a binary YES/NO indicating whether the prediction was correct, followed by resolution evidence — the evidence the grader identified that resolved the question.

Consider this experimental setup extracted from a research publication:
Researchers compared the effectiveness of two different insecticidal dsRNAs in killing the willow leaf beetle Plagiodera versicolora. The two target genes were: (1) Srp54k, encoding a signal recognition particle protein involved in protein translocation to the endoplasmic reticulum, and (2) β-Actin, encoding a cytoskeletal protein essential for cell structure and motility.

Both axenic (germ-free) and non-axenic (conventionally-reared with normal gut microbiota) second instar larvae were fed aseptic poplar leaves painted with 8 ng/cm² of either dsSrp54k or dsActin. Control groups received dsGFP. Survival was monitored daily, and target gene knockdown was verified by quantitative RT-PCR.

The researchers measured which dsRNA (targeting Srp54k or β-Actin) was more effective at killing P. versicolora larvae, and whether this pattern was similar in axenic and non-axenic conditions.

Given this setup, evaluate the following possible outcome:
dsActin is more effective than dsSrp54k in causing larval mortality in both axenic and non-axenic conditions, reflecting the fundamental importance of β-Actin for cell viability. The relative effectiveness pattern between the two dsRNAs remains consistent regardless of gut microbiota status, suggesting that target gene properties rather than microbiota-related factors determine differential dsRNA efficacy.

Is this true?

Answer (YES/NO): YES